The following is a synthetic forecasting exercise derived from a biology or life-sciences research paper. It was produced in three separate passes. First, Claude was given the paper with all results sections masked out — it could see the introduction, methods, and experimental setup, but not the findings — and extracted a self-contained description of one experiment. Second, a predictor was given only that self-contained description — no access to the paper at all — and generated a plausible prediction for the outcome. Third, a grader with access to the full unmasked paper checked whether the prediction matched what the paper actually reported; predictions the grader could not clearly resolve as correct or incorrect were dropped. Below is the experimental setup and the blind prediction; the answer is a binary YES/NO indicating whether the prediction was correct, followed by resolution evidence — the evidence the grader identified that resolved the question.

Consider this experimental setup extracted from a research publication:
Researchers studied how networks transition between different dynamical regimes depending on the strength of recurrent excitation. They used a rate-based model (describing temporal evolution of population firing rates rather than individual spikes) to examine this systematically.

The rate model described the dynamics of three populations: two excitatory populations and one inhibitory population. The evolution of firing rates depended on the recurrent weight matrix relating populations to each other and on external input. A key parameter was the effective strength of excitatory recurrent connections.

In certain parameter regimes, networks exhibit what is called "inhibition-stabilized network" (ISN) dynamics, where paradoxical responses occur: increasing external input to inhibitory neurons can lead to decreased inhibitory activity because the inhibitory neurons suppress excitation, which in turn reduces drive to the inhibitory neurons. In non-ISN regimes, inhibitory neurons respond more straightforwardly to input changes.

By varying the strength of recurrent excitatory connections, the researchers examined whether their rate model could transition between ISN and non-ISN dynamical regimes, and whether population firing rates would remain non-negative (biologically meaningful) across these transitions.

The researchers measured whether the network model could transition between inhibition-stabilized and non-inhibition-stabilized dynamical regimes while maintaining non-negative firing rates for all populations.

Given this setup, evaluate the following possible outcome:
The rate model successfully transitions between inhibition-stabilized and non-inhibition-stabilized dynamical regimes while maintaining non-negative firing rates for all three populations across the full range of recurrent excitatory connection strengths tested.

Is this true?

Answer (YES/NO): YES